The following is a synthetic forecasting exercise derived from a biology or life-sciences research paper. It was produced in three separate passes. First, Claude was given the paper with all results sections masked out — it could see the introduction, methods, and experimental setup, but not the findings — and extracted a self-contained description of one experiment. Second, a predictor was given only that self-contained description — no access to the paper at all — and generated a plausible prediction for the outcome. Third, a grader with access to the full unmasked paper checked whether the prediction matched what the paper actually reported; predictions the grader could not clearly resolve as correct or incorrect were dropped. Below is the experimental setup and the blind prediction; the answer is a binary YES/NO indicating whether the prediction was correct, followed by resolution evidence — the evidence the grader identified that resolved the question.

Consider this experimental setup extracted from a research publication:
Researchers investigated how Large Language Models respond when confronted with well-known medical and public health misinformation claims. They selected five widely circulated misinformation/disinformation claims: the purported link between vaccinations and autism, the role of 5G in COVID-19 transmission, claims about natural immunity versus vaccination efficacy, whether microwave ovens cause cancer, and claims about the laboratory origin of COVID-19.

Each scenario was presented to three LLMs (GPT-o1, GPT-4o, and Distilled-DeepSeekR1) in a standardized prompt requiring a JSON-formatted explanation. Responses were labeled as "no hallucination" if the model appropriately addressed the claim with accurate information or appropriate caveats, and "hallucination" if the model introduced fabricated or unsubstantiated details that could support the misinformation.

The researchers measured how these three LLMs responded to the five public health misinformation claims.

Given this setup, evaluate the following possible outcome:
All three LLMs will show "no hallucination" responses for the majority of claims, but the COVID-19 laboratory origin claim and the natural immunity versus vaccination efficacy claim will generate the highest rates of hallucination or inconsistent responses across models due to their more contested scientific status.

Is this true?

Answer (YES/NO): NO